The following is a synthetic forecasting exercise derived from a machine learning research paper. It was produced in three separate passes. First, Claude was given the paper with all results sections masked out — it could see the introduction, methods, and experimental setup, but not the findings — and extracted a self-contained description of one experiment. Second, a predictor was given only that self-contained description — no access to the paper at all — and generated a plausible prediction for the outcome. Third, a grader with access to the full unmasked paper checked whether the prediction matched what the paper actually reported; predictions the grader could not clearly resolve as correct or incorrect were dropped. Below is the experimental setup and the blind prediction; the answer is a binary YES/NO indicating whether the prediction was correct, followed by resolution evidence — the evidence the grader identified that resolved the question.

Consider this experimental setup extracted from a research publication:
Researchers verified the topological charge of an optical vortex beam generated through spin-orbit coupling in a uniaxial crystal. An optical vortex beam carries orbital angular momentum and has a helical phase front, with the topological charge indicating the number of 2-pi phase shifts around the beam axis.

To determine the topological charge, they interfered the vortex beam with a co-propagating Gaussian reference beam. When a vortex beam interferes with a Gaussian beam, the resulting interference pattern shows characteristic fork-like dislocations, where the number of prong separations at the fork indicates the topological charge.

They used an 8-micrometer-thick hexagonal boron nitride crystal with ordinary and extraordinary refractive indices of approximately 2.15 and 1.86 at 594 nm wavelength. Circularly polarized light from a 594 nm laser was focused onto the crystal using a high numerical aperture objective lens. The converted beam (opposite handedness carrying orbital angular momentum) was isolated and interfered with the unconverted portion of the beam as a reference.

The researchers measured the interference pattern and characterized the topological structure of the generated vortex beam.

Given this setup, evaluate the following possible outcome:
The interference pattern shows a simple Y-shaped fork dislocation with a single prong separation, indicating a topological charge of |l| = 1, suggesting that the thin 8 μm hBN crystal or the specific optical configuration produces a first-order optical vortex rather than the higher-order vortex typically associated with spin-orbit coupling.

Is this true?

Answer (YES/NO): NO